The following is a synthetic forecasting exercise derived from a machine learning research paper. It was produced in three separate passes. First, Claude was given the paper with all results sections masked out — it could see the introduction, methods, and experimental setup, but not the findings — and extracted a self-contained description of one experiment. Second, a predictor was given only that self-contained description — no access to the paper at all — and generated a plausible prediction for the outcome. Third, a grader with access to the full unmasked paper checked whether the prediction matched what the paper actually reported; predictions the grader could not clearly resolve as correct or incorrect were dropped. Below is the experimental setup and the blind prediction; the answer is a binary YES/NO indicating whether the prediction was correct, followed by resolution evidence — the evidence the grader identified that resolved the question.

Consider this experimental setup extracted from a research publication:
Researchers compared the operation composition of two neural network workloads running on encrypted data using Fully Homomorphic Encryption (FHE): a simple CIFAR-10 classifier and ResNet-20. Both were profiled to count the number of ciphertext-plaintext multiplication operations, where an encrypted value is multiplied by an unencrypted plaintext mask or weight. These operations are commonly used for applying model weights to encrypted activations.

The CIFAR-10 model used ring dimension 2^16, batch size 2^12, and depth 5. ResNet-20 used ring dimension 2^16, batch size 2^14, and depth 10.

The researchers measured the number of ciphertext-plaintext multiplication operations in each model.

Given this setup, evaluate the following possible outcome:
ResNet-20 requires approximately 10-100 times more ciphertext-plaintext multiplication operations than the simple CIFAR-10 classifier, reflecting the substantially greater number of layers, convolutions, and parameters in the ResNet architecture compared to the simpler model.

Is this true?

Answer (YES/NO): NO